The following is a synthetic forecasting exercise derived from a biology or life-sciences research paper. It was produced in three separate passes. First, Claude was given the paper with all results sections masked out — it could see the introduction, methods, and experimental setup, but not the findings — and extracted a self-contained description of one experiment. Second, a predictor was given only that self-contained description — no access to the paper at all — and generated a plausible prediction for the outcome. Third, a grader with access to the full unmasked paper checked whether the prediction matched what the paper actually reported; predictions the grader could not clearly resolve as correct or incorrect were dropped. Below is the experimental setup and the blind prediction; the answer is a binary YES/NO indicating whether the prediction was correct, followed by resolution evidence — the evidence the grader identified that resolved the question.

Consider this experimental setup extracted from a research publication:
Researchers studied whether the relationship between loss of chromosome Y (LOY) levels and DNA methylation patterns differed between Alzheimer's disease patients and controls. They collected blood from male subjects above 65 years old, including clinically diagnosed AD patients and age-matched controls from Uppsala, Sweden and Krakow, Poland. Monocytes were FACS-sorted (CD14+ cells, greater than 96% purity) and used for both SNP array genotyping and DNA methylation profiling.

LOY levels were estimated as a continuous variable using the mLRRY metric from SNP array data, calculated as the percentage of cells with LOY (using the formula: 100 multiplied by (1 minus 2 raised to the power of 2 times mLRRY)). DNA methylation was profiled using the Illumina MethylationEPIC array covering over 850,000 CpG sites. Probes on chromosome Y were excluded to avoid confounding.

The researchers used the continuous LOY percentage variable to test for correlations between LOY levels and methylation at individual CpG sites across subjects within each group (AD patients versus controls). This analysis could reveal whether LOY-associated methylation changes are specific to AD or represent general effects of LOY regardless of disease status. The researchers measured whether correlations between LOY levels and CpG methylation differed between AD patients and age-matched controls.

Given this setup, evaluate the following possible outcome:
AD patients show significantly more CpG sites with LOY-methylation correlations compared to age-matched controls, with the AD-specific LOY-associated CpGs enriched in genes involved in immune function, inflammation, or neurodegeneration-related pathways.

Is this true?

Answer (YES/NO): YES